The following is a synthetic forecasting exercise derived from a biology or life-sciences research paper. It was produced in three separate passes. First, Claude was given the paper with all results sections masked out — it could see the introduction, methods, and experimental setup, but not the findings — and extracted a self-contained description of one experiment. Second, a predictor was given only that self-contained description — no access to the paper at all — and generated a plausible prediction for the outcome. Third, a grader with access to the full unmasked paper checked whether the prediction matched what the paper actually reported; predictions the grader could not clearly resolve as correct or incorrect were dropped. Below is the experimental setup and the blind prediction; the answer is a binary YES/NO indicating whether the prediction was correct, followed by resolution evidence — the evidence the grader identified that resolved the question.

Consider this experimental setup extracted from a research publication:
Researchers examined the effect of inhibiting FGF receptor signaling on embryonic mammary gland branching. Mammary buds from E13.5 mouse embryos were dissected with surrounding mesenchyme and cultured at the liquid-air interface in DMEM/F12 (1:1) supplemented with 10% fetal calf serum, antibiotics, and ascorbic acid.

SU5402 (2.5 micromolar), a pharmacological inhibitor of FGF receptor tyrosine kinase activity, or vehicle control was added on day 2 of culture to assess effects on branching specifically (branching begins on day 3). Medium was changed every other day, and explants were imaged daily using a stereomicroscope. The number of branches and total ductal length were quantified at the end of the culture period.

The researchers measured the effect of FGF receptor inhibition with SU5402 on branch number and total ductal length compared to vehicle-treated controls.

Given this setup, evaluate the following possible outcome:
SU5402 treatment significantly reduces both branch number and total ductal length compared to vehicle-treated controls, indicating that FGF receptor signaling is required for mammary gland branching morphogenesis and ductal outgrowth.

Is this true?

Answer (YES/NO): NO